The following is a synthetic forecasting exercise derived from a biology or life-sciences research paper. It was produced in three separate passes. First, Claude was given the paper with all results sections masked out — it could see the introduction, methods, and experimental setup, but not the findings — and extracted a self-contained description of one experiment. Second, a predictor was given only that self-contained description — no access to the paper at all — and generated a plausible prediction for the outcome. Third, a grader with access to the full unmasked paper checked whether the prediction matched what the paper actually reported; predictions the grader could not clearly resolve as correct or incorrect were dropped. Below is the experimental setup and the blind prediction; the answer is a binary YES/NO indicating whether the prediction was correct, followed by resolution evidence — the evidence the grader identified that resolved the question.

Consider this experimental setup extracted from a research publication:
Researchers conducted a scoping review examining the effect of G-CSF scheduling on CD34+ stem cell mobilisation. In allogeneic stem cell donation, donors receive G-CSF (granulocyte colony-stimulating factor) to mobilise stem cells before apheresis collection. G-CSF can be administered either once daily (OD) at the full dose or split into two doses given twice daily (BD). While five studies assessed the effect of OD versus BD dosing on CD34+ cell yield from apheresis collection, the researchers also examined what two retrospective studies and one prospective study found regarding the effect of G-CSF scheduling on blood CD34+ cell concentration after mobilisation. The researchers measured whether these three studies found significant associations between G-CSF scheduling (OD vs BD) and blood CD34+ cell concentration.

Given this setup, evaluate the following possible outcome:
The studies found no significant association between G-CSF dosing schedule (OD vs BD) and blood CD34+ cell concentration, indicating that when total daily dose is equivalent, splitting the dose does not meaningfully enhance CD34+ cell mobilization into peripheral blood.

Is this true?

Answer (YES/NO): YES